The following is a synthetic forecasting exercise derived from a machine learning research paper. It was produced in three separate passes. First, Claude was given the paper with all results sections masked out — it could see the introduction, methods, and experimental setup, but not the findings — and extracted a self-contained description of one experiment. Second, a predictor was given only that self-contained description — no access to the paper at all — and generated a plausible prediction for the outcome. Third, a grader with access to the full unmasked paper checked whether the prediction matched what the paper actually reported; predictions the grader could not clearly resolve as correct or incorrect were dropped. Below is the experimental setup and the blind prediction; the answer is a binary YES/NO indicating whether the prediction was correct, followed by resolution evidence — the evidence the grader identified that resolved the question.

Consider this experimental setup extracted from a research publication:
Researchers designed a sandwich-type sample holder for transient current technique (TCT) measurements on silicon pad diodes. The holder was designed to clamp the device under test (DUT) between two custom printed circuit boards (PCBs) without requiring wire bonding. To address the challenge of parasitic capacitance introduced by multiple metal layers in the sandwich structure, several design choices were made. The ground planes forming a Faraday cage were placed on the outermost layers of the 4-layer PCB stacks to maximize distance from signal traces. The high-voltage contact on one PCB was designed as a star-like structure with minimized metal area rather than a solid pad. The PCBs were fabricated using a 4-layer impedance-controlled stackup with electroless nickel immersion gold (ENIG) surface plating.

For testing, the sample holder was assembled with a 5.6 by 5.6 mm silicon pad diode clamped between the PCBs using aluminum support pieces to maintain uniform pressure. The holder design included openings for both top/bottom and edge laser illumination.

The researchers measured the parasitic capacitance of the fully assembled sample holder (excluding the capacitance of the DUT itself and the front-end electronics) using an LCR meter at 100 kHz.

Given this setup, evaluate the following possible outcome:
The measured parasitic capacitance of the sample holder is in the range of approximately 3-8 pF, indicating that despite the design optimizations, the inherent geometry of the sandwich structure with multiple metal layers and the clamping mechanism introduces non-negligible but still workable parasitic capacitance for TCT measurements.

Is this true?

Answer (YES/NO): NO